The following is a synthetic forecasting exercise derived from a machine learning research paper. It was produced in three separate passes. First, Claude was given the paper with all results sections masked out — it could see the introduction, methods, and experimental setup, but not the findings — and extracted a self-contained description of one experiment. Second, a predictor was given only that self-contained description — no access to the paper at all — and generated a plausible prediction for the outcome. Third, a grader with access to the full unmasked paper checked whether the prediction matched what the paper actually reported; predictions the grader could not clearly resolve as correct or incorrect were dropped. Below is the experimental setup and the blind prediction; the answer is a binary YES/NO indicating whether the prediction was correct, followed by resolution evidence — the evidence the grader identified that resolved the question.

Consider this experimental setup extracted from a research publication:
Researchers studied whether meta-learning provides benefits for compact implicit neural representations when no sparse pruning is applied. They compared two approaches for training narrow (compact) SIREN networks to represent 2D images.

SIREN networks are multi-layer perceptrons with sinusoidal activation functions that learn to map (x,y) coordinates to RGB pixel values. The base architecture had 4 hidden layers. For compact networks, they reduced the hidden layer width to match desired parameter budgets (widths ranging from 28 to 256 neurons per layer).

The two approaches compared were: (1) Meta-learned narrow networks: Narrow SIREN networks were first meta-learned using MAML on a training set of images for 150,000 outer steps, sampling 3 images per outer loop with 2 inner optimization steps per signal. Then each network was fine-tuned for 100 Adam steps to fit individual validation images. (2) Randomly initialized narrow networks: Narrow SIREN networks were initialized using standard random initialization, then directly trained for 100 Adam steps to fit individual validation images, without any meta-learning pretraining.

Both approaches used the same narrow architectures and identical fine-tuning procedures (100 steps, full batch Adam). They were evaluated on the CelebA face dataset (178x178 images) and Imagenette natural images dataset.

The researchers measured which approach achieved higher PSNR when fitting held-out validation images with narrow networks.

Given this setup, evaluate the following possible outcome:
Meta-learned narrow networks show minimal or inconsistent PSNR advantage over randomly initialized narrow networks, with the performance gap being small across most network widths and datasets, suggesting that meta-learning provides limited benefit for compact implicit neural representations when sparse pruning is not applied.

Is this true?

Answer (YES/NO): NO